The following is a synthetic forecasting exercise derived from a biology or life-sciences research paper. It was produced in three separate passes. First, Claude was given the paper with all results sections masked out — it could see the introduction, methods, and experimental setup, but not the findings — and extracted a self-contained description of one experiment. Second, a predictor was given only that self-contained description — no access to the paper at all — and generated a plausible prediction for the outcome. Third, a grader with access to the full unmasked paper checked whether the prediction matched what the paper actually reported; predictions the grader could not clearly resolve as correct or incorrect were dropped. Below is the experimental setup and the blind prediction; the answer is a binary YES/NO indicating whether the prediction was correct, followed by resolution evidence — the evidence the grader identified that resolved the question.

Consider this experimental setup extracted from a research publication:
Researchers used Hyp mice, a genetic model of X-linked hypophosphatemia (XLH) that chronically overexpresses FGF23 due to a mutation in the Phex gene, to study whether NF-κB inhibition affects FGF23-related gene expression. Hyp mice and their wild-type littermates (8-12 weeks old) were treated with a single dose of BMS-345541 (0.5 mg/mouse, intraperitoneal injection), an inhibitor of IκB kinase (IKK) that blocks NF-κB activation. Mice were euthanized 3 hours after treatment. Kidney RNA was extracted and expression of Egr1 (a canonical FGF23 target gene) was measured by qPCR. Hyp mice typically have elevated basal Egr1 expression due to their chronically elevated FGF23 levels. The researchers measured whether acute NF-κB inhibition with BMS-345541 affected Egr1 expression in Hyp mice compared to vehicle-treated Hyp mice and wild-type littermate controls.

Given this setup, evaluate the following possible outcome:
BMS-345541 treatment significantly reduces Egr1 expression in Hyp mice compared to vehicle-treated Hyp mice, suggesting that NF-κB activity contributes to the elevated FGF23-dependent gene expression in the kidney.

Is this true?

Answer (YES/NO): NO